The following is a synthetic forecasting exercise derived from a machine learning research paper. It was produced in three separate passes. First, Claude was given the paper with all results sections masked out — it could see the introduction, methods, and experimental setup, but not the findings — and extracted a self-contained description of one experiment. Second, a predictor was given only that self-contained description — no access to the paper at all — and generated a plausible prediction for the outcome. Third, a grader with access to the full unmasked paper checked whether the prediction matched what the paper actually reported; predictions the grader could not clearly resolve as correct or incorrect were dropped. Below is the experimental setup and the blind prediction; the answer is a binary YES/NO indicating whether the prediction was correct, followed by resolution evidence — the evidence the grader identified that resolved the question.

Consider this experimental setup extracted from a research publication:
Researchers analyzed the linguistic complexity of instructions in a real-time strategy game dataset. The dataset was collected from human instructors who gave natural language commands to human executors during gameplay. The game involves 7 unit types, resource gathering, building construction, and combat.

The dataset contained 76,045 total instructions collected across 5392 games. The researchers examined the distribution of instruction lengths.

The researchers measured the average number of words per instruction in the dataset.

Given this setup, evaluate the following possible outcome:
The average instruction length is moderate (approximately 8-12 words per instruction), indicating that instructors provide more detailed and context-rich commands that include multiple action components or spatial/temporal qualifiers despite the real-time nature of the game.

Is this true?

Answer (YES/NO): YES